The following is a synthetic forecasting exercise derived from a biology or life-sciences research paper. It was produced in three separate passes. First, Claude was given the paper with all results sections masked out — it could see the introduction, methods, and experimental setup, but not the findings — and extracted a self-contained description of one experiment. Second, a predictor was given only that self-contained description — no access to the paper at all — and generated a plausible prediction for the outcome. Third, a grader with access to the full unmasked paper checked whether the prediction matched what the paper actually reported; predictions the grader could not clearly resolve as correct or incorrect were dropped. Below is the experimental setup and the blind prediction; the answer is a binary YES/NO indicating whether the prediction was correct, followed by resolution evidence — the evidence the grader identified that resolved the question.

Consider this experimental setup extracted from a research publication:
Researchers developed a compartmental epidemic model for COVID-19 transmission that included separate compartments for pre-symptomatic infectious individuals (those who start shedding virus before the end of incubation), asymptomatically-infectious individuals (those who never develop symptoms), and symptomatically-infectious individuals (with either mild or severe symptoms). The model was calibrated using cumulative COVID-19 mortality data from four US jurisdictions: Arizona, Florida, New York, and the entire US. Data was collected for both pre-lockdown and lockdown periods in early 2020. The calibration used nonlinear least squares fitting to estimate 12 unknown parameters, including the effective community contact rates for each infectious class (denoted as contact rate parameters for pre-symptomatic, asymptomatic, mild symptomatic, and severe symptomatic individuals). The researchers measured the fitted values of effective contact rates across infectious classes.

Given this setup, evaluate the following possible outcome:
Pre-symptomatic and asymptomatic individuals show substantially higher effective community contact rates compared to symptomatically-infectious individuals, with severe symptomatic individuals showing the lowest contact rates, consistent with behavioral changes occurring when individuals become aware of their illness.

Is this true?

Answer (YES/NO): YES